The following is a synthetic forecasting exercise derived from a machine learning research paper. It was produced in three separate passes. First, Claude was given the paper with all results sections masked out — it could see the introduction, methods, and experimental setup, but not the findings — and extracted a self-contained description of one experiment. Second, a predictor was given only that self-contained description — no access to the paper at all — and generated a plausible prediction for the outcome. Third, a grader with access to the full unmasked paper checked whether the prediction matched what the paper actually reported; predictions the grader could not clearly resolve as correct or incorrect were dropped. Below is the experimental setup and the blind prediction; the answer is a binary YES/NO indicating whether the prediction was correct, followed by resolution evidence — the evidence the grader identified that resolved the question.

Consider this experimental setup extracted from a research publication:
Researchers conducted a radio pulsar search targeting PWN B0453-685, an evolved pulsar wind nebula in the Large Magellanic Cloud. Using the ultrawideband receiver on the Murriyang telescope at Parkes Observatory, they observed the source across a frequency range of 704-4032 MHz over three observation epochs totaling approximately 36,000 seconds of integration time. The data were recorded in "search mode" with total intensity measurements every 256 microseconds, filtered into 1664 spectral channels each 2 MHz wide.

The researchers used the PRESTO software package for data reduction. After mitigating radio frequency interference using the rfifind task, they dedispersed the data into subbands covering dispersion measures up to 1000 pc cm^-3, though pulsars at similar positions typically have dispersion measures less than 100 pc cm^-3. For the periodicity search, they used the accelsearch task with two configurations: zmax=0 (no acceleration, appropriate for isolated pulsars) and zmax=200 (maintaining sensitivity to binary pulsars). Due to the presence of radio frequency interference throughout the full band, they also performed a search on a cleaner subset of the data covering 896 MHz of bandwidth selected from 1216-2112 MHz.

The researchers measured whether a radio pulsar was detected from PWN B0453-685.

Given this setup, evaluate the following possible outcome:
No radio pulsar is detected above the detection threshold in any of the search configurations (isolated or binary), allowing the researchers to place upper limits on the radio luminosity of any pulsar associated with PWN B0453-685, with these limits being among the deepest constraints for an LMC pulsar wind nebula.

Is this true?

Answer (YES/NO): YES